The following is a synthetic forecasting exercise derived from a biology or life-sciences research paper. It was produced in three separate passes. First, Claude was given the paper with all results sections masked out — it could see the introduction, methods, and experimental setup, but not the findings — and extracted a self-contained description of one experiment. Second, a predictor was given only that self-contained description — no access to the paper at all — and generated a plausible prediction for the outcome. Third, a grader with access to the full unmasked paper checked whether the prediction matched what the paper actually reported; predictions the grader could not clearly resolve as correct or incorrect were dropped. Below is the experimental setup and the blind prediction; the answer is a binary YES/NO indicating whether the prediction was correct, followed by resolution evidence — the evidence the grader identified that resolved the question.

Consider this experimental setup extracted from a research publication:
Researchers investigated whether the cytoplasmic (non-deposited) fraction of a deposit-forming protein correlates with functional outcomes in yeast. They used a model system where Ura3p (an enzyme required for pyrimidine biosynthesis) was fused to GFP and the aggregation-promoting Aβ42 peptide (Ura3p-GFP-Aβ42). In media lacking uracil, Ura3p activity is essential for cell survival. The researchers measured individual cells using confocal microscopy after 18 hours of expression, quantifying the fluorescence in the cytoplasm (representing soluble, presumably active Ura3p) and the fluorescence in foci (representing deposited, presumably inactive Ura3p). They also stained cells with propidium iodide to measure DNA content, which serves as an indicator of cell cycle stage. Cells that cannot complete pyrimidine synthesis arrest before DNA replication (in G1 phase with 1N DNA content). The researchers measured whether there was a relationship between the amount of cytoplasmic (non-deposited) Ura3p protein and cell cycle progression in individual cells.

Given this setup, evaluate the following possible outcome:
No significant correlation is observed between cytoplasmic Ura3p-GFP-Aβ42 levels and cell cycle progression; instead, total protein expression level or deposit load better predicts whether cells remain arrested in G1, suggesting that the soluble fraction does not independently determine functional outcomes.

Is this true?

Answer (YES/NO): NO